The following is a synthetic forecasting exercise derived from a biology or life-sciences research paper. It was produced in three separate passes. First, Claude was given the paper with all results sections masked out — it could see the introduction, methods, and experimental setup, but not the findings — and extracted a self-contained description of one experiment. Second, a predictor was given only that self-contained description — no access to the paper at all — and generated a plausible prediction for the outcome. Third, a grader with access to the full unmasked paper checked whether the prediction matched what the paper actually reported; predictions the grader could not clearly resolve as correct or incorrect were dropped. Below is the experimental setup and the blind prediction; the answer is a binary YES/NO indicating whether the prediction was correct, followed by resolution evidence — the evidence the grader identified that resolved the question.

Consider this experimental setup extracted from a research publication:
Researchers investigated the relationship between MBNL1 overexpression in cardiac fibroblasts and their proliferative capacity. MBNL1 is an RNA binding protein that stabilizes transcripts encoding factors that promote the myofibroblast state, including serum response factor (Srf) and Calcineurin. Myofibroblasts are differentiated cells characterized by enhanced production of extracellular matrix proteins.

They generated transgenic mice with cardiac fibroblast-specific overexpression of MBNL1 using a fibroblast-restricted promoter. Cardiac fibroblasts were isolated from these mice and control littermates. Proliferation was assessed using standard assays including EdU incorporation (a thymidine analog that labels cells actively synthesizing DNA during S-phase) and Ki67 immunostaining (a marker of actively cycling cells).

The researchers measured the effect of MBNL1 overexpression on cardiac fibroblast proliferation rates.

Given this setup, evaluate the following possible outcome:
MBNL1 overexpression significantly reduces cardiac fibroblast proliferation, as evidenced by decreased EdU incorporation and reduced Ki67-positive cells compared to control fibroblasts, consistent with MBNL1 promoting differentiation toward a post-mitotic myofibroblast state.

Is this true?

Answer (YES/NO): NO